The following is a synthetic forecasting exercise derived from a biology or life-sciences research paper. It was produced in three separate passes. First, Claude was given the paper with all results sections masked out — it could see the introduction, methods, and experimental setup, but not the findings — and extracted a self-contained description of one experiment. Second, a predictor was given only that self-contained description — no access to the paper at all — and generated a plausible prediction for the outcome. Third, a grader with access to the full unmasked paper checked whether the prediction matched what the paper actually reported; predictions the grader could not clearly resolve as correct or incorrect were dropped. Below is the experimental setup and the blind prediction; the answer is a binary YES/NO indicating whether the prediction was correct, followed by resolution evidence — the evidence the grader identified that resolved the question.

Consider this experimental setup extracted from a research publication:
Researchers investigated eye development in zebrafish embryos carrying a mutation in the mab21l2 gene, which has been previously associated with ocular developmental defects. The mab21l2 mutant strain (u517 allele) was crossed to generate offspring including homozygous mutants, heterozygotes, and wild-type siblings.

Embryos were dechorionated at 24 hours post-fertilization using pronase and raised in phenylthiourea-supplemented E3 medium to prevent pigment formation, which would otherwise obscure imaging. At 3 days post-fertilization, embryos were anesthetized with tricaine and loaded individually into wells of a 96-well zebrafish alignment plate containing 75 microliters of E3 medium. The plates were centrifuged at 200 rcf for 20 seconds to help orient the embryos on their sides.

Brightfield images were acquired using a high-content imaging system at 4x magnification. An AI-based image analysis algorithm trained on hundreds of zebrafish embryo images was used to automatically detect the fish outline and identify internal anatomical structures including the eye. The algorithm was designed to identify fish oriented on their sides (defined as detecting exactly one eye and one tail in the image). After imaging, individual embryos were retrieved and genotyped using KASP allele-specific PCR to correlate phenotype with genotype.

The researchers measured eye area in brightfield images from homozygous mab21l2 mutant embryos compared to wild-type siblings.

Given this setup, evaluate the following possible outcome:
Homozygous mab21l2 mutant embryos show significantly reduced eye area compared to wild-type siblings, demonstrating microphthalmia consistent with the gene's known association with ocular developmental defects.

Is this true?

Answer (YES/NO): YES